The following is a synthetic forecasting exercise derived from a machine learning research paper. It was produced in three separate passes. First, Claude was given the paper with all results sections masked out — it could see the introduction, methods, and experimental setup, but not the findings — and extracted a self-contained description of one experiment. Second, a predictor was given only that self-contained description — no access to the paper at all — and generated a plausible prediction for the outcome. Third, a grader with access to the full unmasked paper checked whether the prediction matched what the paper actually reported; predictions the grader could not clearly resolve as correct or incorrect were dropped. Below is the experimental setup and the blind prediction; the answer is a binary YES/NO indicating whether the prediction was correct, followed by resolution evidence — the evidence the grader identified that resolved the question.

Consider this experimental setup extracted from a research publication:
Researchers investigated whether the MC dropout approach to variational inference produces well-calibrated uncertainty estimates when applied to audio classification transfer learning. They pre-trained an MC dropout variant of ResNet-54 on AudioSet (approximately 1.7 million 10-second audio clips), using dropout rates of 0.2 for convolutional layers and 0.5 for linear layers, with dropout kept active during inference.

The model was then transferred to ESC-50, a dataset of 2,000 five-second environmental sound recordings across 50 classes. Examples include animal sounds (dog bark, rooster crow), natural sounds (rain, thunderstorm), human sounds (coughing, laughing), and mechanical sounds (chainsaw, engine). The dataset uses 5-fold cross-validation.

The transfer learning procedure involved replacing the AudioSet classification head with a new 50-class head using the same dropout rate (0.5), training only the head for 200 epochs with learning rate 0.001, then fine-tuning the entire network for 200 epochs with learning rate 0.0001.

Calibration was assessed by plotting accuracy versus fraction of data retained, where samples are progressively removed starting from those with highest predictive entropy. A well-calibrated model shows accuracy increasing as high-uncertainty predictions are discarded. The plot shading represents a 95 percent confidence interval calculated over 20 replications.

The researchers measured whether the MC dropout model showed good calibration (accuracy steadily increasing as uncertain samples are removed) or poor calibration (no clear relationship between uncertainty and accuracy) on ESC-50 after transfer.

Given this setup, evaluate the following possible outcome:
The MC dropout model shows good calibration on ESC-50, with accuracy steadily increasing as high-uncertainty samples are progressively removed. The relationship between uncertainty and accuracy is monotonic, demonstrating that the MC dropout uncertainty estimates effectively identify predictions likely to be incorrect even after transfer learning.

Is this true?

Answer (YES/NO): YES